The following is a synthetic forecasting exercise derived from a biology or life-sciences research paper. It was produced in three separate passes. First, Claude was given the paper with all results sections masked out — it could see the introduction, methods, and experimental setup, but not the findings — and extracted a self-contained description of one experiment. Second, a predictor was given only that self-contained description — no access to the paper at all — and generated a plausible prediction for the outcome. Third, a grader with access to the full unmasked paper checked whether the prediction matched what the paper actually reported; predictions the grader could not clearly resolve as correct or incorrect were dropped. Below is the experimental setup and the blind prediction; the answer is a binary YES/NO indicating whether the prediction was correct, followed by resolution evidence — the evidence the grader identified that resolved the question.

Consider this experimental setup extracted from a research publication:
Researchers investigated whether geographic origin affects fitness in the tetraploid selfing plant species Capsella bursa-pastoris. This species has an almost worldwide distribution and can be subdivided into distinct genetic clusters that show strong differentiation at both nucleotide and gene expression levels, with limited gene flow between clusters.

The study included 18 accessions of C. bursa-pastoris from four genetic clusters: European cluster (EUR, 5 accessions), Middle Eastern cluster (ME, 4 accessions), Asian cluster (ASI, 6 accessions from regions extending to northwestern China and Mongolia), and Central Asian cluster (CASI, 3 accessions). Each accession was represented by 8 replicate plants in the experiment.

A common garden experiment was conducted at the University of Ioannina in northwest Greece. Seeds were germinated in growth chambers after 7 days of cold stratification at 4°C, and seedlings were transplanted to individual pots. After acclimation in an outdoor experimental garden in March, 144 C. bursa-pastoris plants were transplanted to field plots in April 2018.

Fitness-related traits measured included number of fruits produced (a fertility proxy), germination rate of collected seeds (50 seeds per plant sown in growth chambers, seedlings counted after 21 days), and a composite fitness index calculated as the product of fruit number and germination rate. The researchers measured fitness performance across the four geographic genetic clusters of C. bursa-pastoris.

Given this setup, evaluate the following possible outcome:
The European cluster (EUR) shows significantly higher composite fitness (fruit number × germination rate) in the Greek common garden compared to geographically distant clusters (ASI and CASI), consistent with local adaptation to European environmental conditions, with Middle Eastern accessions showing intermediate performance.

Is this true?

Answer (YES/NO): NO